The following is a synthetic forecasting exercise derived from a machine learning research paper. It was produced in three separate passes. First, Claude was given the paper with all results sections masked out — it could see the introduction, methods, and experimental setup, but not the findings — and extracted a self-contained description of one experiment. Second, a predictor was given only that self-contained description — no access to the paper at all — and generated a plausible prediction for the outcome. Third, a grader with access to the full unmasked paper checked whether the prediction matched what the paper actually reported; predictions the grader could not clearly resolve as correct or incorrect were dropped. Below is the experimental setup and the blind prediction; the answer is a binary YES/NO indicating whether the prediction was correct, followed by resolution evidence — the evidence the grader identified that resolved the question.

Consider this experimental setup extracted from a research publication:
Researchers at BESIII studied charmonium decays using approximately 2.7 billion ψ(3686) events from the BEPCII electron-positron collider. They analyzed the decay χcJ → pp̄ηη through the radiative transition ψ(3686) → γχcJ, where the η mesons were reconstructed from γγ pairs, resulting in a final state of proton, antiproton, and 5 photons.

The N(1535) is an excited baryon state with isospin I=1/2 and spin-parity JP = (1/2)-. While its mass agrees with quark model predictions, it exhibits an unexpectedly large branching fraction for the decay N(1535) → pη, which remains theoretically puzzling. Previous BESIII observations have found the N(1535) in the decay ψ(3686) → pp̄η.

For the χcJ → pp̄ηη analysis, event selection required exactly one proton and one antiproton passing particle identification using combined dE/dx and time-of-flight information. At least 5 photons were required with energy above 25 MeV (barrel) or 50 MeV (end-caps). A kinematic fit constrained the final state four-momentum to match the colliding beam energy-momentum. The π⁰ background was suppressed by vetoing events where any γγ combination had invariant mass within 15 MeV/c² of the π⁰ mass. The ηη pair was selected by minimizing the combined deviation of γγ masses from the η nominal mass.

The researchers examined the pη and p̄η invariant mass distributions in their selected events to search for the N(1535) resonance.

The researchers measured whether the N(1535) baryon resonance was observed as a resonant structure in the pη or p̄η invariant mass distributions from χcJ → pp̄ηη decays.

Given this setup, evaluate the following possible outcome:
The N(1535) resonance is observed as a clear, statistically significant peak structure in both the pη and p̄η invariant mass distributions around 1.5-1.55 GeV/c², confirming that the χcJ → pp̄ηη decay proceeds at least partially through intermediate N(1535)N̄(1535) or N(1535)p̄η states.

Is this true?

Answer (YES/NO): NO